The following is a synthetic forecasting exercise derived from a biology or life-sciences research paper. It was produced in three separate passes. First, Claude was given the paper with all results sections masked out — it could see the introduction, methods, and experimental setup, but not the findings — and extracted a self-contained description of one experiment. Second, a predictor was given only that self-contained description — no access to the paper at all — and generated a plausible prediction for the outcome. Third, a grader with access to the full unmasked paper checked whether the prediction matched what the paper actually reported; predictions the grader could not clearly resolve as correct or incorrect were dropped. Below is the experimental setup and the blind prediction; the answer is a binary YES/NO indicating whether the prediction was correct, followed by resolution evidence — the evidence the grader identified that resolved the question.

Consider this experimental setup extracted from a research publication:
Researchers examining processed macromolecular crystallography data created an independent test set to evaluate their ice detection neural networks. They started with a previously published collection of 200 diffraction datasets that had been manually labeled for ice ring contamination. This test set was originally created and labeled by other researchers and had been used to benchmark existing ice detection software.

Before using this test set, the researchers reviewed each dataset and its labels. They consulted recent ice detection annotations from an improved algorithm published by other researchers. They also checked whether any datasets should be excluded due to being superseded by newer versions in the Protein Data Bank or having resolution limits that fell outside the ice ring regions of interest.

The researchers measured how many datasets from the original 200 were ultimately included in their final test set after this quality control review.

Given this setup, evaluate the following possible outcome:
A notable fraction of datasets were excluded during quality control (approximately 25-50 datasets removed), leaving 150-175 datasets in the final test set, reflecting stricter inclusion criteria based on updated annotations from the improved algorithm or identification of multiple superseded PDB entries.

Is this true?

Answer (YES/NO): NO